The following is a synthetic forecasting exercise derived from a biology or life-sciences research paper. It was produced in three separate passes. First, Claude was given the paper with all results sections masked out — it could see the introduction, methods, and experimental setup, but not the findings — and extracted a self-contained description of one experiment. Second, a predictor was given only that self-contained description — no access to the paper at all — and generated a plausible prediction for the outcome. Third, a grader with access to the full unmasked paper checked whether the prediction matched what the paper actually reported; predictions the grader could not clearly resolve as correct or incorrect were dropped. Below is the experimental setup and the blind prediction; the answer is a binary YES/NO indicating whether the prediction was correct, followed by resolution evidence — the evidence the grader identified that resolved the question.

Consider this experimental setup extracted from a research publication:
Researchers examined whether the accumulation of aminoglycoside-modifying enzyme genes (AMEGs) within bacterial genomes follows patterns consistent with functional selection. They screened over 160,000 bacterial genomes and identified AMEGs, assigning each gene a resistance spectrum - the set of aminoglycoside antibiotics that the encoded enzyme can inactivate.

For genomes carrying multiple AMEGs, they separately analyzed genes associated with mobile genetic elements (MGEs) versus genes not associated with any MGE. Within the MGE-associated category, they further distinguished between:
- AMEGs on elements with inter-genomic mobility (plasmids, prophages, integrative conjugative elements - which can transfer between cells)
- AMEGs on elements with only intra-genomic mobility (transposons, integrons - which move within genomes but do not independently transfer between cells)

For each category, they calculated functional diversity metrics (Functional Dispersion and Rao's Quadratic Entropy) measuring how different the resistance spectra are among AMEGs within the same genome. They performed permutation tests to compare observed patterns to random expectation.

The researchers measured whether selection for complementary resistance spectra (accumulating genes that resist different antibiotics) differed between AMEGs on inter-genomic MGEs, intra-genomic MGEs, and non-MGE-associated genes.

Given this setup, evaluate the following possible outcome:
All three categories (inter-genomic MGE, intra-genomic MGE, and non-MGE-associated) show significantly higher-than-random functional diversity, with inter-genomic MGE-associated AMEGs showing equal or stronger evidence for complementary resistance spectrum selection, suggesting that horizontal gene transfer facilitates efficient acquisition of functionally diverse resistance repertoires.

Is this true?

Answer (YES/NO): NO